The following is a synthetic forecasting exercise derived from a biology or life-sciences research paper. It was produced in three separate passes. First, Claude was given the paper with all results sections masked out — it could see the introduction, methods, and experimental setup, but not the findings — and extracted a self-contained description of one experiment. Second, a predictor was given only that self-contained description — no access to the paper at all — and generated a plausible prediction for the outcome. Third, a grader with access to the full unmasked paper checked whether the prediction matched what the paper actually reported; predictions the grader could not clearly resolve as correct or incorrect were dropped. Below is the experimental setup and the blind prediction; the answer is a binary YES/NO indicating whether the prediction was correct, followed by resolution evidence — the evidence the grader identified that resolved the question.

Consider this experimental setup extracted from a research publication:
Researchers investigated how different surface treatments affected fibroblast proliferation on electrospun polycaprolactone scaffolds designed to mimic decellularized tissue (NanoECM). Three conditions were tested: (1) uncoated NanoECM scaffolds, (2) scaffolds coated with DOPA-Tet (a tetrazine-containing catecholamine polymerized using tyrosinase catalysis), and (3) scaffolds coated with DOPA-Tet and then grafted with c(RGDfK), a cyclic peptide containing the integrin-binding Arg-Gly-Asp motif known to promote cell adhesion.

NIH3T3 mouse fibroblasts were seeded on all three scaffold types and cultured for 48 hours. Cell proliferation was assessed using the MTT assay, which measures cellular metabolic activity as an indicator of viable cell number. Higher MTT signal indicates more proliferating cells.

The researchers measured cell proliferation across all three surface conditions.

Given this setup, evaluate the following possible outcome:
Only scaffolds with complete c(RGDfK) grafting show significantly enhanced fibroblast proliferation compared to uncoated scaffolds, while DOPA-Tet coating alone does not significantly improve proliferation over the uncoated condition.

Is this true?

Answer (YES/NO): NO